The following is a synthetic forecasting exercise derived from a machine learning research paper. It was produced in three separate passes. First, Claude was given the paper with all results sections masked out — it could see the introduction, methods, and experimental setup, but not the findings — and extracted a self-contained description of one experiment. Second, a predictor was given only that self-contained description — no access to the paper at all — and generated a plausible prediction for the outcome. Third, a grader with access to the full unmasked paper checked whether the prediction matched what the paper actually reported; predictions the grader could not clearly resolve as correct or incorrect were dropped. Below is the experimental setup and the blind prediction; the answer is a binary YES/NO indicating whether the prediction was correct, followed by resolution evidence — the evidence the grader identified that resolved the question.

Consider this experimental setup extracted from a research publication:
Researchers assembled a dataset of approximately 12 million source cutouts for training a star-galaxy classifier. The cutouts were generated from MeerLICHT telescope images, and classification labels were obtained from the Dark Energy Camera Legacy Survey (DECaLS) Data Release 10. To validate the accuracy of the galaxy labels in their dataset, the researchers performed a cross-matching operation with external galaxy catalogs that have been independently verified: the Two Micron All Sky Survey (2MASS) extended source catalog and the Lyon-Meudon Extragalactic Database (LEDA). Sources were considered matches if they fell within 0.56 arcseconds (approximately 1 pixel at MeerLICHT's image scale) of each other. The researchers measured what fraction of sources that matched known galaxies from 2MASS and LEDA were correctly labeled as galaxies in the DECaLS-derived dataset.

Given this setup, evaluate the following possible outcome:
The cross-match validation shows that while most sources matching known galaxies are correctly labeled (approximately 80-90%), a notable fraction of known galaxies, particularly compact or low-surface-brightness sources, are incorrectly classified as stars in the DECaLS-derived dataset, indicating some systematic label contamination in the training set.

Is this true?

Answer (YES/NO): NO